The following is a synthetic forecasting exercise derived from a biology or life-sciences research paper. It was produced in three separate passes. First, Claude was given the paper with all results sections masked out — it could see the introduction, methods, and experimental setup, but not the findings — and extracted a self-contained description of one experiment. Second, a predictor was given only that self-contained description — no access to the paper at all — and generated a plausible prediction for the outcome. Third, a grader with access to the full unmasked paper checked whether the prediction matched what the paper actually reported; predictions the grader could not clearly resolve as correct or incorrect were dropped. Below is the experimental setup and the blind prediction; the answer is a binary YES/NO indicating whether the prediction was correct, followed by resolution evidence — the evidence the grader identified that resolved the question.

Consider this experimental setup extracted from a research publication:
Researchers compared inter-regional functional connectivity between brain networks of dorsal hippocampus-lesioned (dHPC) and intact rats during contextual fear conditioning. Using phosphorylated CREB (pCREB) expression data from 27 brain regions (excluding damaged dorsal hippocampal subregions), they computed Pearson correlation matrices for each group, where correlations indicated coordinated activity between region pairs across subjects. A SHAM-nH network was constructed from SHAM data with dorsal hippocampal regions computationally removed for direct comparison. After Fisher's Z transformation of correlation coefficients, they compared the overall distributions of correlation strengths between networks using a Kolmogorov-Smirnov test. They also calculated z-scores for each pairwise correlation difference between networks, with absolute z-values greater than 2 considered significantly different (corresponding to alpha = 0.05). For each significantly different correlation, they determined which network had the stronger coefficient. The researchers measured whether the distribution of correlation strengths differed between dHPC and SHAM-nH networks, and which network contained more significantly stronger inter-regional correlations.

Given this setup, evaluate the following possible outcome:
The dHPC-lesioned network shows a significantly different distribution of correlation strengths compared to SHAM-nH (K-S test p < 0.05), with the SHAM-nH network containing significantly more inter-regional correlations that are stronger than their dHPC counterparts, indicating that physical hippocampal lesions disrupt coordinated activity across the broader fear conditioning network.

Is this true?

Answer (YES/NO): YES